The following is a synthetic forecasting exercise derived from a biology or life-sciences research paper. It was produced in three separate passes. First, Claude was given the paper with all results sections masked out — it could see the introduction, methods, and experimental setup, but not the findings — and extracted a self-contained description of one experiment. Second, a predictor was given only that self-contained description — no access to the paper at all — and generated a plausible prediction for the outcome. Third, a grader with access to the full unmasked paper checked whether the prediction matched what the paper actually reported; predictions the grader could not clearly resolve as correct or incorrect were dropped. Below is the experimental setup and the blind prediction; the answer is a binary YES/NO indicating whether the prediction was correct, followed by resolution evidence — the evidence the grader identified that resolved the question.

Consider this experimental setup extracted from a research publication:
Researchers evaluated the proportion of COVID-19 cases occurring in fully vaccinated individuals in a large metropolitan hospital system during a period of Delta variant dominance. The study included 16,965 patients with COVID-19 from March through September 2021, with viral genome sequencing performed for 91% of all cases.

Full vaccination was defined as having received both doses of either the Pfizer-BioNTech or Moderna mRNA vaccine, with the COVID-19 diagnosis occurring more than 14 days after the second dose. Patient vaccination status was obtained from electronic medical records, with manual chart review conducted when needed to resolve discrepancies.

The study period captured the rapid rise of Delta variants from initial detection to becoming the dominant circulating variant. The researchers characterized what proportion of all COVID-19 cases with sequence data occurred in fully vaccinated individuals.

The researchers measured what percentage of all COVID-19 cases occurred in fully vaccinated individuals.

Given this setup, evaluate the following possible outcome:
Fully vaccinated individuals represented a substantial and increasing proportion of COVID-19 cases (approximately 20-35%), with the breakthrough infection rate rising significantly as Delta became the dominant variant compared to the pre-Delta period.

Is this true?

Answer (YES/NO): YES